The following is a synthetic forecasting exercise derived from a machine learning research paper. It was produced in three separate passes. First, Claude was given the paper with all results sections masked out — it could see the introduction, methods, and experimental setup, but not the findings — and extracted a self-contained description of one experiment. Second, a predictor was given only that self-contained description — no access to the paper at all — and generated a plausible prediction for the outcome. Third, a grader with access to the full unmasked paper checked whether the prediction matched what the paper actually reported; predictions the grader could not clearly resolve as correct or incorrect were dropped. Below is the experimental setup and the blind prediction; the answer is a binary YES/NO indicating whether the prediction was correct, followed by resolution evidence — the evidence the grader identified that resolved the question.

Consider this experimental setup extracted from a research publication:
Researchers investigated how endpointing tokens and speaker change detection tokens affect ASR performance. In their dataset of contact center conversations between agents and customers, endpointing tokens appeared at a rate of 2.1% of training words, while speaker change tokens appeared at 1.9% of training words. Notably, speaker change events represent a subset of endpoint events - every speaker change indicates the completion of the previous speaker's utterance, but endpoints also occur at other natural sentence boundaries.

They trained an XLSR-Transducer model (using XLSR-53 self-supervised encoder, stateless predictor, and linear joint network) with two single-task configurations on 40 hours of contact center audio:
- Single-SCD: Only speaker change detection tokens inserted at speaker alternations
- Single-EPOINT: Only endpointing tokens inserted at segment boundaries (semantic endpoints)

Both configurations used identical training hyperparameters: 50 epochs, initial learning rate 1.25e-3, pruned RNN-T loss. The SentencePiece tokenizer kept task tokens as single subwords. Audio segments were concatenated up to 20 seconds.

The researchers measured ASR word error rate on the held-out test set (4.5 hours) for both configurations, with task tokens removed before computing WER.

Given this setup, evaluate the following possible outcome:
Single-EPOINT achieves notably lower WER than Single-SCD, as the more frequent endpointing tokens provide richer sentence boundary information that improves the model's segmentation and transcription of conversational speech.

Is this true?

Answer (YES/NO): YES